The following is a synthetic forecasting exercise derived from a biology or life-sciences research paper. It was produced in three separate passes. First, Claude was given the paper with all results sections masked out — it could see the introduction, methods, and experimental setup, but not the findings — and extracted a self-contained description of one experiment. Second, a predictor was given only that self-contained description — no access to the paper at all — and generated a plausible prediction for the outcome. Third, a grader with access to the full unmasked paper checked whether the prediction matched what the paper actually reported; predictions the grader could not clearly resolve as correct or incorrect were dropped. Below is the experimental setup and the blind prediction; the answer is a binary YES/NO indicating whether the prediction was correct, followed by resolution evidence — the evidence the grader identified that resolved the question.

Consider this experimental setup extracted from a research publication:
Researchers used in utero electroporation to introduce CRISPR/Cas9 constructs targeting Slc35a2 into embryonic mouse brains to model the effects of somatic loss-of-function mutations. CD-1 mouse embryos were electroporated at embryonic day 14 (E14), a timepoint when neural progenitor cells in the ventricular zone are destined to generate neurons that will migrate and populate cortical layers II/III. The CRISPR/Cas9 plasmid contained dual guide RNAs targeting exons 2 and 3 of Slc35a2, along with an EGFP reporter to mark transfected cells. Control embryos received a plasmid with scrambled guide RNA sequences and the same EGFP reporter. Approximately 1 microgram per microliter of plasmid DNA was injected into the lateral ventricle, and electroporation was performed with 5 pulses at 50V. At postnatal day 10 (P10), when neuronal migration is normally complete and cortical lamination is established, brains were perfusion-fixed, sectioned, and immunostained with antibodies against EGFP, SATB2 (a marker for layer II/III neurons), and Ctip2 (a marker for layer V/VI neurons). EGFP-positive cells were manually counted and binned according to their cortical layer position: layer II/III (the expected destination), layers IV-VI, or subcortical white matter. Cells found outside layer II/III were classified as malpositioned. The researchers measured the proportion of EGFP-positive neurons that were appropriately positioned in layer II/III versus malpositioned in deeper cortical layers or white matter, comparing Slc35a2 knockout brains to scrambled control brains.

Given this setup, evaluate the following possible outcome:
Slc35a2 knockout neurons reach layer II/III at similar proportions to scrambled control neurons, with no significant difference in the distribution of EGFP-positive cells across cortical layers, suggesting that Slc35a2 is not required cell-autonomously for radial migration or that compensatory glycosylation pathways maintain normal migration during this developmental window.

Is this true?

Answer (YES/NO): NO